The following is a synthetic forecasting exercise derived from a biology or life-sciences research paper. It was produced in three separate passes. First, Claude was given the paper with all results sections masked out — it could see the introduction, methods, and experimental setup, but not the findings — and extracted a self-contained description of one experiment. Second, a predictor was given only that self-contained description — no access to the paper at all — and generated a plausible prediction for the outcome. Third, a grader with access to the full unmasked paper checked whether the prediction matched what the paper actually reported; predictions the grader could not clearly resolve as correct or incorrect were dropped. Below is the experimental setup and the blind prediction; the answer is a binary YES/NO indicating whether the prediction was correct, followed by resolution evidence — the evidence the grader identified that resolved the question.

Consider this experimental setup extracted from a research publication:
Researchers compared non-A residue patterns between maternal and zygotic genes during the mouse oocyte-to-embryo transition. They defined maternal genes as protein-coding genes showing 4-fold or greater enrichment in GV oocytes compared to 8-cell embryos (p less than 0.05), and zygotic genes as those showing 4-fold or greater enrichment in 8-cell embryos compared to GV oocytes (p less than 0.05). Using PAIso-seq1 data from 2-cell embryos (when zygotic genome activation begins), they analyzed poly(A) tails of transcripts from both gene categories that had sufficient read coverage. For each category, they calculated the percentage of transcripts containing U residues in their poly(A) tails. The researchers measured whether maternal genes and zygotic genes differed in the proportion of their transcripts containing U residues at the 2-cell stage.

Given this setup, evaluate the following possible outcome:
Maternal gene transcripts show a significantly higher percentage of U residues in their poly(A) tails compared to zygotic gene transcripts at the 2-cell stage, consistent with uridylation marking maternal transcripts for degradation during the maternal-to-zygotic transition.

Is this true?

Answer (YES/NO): YES